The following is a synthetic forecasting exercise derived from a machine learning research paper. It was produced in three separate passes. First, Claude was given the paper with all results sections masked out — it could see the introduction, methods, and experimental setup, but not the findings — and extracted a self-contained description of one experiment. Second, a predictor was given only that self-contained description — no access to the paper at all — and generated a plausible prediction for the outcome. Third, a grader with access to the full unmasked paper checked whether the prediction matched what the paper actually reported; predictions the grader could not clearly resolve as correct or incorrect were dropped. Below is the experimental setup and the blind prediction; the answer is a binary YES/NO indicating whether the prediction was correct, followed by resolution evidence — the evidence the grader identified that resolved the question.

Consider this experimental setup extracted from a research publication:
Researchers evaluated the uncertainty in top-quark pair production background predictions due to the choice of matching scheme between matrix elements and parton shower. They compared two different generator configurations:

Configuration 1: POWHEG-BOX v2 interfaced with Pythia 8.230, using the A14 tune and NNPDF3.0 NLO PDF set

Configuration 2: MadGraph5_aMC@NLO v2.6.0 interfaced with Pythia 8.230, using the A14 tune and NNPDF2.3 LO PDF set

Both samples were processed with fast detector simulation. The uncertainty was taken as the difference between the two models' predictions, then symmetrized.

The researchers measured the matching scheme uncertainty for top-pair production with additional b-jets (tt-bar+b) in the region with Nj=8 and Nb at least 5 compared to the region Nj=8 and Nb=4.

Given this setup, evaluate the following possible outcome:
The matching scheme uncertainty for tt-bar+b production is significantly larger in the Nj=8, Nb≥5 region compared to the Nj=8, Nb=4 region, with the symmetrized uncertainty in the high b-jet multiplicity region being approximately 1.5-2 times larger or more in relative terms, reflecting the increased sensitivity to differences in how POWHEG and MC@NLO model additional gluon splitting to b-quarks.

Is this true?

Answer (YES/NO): YES